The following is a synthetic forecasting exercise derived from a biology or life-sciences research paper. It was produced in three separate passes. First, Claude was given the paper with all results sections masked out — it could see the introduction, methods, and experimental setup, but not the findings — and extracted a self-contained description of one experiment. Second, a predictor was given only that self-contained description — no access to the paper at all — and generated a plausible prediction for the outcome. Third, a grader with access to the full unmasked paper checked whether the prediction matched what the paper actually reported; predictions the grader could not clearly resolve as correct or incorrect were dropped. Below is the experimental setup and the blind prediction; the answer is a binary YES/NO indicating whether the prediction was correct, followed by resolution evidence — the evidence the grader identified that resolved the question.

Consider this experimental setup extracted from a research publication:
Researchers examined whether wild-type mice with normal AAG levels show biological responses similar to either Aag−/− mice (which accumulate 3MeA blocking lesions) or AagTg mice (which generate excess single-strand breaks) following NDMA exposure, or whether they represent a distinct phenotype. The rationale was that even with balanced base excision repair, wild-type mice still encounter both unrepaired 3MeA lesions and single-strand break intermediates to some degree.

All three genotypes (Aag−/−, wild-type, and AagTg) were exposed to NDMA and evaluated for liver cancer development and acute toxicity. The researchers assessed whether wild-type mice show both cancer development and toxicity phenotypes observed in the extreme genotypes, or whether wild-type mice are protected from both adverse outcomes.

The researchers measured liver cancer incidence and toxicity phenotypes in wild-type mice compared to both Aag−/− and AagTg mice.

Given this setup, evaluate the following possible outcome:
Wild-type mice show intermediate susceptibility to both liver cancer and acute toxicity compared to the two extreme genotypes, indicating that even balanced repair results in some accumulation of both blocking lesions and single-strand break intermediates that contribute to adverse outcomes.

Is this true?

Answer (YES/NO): NO